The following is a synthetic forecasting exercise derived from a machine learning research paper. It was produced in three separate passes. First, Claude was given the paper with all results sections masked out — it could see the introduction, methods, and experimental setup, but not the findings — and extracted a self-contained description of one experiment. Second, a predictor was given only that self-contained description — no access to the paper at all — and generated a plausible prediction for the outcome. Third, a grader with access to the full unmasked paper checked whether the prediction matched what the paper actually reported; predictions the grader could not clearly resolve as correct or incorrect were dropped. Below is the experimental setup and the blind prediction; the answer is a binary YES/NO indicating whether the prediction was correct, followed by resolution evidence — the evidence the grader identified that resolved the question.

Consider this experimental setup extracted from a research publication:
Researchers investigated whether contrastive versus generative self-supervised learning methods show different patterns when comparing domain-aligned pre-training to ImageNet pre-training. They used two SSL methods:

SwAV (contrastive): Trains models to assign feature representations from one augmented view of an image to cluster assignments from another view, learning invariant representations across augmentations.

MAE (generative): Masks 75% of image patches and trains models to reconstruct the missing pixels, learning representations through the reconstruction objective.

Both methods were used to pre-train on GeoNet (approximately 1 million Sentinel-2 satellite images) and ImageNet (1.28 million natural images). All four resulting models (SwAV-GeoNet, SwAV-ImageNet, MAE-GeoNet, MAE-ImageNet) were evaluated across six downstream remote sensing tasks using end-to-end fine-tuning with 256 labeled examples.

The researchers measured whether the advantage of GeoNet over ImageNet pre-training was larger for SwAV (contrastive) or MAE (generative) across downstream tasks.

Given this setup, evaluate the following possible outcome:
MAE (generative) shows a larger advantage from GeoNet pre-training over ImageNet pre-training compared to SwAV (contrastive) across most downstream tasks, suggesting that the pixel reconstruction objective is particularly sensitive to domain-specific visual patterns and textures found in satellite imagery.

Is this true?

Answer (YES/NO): YES